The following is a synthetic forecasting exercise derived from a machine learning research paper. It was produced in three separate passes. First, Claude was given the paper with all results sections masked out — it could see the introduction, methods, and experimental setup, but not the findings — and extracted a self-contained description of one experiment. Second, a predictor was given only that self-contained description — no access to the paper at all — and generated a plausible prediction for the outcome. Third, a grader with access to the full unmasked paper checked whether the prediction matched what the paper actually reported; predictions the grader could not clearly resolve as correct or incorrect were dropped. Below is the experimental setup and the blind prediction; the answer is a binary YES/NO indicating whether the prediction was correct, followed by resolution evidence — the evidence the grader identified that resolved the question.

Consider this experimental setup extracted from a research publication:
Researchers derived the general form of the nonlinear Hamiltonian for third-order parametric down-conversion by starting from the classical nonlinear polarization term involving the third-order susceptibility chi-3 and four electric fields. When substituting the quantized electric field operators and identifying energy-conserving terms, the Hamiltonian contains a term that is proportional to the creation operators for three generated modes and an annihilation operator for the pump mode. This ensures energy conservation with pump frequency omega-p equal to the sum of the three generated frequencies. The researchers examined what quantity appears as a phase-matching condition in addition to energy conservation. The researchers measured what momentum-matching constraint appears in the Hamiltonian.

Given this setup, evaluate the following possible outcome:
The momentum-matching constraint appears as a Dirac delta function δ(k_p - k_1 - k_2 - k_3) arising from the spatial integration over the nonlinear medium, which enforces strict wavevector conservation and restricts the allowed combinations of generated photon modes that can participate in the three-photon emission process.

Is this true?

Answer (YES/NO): NO